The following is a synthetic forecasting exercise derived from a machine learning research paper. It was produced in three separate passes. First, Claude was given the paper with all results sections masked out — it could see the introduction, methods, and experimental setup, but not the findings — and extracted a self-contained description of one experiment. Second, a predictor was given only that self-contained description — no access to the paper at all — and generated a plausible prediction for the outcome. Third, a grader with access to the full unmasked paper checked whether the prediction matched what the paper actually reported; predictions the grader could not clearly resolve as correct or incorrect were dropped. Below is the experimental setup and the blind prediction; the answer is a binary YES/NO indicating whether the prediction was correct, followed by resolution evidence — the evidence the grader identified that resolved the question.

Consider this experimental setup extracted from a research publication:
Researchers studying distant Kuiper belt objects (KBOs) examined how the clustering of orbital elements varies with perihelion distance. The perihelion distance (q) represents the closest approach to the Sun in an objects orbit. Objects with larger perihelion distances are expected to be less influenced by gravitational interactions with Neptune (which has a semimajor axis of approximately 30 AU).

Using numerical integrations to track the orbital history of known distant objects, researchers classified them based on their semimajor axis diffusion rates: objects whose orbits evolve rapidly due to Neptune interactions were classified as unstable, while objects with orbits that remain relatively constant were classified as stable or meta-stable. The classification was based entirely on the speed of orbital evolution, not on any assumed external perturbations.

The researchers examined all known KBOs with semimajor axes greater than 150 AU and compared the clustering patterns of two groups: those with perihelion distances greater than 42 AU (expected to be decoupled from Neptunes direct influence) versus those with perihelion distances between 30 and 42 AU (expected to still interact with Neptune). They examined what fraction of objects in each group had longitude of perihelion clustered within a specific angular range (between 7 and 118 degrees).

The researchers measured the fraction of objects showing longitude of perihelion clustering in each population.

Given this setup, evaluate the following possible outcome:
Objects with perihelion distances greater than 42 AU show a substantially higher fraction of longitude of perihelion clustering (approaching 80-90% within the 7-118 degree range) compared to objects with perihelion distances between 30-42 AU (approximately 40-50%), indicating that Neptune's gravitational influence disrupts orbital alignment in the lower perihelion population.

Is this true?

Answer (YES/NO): NO